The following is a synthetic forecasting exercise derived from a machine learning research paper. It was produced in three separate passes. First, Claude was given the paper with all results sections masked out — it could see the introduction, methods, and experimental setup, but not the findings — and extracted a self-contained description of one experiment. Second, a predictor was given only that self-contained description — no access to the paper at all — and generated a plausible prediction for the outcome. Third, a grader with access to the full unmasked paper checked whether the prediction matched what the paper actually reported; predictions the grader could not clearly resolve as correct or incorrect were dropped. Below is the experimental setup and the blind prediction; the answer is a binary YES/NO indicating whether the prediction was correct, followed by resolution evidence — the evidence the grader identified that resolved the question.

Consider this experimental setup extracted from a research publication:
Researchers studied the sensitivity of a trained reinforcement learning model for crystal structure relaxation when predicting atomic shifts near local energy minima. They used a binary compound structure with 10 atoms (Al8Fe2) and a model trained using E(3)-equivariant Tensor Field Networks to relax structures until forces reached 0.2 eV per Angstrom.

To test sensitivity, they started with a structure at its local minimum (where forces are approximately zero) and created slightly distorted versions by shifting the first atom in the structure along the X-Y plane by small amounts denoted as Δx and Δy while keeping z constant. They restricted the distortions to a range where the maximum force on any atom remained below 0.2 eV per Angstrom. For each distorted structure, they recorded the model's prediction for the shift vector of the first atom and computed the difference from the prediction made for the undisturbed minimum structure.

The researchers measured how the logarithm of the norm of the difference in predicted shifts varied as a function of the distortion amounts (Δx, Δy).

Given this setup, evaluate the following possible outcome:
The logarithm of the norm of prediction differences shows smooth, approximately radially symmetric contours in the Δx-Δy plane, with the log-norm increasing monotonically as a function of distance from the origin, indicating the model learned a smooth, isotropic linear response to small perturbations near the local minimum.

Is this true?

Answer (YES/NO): NO